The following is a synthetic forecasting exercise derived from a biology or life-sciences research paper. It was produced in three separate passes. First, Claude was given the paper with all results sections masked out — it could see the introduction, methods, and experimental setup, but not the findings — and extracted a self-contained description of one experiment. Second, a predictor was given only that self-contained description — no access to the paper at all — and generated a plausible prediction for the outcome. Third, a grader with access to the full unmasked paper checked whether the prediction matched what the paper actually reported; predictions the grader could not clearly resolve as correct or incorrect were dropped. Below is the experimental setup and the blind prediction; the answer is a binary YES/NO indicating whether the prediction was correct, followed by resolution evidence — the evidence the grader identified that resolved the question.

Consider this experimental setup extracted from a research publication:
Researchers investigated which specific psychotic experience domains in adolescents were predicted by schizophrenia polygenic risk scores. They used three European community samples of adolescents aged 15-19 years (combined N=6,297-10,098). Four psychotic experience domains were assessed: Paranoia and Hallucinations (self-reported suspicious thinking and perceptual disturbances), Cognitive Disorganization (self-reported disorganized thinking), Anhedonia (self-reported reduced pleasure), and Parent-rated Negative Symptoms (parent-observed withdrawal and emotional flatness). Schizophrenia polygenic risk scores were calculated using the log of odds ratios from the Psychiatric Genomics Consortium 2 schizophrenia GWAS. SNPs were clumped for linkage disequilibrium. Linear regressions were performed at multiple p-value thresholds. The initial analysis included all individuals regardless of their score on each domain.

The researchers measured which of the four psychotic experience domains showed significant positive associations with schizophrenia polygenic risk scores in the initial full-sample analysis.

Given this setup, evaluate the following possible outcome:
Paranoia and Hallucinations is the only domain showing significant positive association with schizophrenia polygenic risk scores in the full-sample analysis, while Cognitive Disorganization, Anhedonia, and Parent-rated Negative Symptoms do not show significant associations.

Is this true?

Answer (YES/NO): NO